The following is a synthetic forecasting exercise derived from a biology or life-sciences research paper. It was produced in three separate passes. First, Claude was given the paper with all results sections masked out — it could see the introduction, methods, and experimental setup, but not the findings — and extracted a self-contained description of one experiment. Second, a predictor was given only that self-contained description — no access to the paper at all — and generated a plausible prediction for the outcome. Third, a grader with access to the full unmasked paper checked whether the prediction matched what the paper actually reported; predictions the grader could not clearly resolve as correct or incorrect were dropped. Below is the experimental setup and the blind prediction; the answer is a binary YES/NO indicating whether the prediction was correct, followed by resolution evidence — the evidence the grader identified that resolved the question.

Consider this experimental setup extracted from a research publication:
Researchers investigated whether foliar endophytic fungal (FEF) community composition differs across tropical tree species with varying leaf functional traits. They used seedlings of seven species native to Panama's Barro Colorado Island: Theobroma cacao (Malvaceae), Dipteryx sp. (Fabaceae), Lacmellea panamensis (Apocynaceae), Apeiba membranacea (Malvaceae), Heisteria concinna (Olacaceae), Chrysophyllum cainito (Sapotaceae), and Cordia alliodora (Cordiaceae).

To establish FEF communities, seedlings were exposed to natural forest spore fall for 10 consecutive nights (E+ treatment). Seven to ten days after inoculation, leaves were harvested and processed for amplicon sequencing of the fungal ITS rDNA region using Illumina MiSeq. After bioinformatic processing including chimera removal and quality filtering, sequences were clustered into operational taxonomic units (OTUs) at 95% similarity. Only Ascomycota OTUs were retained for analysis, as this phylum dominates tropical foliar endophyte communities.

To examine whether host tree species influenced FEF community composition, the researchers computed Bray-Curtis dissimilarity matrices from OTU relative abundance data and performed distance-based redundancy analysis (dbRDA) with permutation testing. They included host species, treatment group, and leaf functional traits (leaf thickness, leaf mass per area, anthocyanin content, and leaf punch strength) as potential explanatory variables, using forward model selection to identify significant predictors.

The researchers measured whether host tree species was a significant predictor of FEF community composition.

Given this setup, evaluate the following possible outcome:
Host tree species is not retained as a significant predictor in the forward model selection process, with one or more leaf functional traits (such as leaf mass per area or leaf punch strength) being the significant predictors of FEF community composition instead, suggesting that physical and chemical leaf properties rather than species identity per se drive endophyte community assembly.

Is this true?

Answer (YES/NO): YES